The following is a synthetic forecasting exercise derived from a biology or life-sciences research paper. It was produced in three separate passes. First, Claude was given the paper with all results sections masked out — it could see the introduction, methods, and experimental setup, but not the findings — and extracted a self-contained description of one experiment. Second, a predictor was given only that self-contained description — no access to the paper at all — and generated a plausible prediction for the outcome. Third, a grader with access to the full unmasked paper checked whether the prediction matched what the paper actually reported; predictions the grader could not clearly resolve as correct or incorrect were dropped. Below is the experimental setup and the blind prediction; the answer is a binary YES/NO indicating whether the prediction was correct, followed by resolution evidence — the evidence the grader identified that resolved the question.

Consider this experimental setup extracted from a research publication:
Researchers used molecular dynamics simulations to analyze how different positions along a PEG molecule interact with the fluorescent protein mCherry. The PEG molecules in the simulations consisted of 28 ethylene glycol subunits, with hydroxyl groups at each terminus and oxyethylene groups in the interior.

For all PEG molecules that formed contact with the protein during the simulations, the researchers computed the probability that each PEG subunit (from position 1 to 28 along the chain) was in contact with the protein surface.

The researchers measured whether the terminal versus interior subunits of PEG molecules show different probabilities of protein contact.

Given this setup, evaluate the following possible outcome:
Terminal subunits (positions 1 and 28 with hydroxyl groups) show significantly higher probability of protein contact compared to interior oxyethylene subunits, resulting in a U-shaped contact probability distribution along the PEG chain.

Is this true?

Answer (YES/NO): YES